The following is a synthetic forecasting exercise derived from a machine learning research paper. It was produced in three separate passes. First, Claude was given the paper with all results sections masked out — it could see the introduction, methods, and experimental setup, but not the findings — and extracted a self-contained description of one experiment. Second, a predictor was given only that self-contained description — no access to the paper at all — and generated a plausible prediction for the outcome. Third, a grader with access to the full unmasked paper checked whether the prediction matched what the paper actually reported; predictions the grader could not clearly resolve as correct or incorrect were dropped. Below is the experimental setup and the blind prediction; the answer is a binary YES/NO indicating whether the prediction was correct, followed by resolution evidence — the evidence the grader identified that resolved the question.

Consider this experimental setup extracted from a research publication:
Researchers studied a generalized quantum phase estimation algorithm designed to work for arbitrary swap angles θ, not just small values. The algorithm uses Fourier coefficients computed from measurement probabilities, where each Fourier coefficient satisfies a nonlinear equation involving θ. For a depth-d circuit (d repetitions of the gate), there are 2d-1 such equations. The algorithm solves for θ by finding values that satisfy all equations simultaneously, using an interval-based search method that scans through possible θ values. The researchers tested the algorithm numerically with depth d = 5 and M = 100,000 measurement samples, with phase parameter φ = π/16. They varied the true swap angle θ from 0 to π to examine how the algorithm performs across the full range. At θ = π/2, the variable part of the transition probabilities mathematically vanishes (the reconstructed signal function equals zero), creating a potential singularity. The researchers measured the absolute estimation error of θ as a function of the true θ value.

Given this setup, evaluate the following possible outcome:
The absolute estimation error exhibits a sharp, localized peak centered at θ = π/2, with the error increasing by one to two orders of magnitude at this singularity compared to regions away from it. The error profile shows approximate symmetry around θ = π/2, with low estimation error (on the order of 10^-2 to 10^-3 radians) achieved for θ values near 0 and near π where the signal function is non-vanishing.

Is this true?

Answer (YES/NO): NO